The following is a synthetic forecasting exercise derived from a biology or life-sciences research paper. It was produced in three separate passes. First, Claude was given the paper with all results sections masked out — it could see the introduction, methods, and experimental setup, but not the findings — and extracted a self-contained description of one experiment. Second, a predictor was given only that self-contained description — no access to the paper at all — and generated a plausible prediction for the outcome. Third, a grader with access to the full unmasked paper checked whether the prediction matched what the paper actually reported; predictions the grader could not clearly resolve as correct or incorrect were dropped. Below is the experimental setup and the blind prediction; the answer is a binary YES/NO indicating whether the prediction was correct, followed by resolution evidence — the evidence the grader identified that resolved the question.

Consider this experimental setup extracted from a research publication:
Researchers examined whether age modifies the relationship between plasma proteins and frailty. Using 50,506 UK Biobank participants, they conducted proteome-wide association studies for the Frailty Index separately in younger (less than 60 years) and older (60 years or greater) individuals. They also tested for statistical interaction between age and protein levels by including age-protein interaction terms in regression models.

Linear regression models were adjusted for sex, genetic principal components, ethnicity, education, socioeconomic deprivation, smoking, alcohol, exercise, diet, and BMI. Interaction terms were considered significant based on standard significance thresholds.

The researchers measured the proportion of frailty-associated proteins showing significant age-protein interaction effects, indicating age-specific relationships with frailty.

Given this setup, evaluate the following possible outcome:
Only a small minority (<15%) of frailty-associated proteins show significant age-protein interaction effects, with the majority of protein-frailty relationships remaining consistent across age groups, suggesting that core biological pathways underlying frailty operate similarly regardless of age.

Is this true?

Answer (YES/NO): YES